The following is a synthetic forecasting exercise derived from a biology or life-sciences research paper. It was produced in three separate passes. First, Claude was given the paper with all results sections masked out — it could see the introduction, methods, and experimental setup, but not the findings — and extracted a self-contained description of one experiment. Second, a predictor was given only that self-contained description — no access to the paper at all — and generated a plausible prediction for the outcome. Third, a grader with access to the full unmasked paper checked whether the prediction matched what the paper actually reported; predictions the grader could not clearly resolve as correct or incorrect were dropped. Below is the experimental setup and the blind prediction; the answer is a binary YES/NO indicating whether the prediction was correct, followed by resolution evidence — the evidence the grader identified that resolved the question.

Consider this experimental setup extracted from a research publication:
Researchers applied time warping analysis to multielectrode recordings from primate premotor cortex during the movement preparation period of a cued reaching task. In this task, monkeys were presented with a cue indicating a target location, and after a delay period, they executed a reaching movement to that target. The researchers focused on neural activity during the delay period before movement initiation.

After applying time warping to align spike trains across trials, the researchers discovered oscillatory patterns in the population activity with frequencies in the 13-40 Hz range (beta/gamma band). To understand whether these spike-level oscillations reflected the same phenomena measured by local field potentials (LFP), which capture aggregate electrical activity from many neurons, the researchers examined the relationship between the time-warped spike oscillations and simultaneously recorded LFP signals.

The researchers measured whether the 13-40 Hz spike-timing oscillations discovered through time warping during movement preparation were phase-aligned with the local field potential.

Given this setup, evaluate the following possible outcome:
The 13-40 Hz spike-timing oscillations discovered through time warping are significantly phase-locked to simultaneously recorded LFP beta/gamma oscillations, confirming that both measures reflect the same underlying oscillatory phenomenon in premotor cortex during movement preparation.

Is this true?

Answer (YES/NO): YES